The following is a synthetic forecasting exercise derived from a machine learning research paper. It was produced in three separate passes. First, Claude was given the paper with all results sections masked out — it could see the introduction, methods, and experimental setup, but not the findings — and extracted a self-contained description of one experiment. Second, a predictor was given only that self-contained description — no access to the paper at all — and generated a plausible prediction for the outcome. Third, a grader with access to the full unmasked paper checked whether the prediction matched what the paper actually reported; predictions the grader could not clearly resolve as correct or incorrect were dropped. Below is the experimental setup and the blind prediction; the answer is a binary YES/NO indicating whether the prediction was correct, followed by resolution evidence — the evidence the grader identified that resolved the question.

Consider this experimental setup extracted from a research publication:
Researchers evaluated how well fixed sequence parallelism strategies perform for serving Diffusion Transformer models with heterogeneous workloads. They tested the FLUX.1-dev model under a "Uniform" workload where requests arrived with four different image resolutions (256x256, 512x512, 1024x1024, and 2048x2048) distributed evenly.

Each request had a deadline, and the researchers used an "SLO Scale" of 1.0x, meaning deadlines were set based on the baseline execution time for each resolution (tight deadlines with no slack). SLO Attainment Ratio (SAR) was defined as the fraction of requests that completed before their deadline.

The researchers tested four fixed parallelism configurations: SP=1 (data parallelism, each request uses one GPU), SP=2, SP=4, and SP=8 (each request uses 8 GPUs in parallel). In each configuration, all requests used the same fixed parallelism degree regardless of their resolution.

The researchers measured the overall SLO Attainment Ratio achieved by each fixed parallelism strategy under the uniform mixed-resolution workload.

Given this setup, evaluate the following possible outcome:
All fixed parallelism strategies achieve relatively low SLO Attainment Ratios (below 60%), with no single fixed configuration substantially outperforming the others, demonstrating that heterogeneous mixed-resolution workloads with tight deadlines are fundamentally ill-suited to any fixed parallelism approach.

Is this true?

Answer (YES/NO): YES